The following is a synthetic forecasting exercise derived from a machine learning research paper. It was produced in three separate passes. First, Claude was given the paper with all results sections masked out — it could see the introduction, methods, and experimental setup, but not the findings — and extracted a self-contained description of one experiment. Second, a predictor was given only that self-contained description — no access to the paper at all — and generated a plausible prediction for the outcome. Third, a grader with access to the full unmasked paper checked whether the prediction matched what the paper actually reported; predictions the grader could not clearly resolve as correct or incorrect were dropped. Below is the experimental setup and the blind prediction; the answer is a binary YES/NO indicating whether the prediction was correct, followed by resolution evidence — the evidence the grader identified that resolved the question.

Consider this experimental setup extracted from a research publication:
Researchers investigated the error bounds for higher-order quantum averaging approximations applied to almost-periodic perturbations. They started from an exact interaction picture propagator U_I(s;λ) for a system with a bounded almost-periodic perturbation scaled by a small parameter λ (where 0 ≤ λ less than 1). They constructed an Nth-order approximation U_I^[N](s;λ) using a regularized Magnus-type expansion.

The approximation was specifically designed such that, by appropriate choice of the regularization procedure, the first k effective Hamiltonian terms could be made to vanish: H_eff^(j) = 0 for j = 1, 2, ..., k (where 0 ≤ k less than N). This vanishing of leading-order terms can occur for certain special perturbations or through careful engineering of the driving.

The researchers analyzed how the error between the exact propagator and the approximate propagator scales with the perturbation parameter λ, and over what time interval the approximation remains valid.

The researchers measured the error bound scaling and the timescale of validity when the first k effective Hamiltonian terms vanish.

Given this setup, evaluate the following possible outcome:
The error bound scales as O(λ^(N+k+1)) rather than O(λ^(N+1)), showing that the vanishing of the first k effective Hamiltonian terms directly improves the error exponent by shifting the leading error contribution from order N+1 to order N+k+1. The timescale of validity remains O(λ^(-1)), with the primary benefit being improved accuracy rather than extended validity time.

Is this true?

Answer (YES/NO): NO